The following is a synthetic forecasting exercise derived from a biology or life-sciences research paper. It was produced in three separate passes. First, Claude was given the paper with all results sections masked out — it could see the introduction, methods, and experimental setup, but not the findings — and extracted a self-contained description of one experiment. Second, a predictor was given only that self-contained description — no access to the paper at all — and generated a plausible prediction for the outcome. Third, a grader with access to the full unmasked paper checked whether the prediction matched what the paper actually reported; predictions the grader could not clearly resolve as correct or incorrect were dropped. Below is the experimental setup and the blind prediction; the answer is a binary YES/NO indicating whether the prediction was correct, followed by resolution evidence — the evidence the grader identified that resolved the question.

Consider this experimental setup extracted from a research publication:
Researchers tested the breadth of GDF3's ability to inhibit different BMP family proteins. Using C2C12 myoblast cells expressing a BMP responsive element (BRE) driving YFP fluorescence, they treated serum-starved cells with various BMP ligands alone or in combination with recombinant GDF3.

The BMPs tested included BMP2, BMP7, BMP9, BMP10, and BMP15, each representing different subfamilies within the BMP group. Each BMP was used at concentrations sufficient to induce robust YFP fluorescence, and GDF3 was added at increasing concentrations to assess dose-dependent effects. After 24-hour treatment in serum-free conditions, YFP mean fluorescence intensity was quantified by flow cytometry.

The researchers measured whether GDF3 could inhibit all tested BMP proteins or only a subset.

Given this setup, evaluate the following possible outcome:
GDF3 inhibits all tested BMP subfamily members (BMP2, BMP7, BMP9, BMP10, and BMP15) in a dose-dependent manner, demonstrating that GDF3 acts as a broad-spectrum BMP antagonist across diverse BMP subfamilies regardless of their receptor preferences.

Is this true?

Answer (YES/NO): YES